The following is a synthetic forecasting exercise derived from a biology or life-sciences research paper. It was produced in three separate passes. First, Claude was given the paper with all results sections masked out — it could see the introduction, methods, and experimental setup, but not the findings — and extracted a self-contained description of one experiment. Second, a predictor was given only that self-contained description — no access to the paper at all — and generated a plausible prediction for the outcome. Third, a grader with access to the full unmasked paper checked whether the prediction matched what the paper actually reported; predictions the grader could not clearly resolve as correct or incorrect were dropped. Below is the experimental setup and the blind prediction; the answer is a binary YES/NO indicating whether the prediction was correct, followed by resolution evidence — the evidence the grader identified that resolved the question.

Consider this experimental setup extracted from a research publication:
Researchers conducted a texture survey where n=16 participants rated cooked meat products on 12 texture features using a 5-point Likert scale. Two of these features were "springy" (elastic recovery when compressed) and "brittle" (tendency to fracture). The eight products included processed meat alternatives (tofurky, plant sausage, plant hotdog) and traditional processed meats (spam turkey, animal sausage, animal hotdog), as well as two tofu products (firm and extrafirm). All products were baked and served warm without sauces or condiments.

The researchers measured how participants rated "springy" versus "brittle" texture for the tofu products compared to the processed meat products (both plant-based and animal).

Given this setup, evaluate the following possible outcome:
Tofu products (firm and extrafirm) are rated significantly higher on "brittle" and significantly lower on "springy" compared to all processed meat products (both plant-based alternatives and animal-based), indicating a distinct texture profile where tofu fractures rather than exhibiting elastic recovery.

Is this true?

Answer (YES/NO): NO